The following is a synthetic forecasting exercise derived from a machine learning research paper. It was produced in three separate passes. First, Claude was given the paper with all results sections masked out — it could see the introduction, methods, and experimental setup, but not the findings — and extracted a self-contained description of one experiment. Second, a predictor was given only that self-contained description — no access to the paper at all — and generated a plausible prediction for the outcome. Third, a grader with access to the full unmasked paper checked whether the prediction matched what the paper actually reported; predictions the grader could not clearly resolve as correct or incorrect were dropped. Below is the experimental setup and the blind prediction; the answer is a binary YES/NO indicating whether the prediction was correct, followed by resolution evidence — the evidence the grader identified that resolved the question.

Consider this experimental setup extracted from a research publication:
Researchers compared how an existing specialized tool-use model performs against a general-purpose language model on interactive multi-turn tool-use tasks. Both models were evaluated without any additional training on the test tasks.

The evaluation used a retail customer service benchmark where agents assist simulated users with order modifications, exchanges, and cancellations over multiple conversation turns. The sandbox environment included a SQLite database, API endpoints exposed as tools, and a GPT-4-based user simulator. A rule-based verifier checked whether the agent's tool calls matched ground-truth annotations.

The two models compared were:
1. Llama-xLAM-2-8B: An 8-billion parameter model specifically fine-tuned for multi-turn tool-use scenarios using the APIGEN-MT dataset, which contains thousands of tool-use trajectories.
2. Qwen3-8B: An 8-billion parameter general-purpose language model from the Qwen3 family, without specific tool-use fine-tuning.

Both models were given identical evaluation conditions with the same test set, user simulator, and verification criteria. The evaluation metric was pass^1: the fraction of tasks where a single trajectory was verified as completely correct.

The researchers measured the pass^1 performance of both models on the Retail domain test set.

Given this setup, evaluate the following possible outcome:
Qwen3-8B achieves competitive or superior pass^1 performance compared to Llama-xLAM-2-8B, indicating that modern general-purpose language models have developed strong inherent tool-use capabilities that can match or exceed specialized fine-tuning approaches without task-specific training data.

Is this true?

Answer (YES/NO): YES